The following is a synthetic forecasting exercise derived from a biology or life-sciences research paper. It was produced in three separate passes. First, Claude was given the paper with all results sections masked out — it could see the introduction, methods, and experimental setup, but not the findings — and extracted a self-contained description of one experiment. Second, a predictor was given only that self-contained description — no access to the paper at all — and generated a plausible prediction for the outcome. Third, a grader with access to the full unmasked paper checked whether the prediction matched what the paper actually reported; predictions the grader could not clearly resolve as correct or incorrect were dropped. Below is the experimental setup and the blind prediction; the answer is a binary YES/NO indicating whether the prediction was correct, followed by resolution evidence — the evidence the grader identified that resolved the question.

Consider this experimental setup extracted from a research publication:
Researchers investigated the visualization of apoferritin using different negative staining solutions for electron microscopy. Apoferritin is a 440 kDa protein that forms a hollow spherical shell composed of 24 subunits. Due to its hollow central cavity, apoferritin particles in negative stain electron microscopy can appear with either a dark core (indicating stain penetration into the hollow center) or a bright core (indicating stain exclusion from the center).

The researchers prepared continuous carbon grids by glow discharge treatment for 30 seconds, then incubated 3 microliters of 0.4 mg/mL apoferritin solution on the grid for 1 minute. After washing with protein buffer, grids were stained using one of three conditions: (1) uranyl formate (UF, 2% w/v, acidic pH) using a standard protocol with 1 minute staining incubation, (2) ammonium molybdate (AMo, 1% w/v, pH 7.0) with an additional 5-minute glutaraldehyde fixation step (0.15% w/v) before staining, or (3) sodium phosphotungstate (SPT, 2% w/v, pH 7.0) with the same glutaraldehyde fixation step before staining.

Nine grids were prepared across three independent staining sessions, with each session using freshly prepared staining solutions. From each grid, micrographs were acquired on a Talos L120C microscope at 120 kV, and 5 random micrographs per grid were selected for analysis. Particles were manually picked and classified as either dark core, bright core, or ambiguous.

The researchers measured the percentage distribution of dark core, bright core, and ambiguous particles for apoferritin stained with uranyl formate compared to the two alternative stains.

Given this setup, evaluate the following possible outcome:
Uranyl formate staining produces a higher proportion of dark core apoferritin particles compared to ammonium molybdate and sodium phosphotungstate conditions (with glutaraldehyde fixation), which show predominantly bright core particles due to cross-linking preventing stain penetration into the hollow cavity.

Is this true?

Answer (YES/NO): YES